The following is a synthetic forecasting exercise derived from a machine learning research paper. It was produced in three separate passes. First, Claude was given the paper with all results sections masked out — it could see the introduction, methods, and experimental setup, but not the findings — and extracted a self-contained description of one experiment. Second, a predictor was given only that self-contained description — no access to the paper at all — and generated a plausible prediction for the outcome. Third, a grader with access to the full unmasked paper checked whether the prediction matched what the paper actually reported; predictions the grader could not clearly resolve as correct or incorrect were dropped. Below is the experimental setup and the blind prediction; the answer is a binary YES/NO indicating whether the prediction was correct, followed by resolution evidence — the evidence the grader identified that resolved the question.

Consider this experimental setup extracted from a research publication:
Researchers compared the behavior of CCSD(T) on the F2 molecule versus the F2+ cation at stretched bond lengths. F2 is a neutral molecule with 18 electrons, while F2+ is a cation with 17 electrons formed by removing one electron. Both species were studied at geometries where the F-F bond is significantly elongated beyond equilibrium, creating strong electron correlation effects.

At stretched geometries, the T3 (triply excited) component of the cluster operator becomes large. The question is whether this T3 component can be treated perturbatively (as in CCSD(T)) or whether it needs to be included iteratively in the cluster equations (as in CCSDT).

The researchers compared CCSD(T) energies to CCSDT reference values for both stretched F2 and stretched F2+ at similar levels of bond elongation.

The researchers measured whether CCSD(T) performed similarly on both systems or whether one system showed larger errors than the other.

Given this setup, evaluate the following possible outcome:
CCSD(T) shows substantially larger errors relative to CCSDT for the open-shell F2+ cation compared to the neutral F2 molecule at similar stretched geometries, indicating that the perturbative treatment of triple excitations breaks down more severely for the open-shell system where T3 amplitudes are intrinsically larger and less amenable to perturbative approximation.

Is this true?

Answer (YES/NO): NO